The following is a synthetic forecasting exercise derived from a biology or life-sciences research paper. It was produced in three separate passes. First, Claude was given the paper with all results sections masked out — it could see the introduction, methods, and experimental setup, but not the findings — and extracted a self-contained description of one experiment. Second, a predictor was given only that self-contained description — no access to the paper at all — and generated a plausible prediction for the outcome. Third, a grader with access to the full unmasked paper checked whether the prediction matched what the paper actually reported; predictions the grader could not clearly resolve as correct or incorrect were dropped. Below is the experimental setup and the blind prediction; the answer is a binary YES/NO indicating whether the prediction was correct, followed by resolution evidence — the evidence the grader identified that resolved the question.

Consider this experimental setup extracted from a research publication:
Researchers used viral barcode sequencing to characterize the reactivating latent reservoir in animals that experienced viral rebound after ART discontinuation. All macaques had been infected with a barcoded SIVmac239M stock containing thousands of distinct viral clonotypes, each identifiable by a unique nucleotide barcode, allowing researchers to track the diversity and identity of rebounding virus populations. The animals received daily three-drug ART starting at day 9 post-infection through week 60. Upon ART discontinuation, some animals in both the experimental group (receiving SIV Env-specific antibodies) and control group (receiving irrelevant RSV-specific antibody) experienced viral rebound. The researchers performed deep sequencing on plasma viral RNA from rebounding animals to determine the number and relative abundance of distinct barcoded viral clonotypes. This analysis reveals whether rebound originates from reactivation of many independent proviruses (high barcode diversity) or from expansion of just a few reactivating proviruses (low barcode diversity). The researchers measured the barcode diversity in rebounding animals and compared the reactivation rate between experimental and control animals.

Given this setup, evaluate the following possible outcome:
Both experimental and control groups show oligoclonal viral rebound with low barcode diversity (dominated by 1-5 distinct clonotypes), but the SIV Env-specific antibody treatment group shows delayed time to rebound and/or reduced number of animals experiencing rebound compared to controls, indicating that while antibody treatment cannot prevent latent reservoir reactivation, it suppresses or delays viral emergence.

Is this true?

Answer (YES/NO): YES